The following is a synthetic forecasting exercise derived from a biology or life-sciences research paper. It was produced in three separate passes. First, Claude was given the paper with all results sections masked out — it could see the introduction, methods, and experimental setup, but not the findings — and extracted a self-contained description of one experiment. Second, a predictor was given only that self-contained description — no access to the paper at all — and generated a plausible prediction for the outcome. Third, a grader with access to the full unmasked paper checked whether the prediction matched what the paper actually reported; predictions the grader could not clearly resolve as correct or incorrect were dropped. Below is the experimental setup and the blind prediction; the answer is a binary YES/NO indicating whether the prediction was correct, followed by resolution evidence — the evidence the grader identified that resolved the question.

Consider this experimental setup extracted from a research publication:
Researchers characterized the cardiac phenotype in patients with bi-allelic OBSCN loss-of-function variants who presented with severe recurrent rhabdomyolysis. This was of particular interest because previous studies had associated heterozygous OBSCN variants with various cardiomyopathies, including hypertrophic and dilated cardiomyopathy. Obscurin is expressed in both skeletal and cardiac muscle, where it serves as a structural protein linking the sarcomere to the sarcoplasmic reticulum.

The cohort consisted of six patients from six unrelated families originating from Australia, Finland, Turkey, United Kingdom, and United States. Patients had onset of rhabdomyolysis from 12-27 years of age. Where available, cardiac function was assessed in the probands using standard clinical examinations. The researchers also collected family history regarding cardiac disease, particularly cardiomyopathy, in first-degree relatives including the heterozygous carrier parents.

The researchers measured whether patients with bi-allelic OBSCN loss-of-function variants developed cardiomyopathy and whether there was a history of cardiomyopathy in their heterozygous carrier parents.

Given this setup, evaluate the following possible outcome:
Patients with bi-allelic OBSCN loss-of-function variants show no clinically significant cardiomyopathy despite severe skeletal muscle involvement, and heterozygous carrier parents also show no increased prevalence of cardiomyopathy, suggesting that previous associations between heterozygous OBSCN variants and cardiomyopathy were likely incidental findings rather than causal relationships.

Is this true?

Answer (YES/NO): YES